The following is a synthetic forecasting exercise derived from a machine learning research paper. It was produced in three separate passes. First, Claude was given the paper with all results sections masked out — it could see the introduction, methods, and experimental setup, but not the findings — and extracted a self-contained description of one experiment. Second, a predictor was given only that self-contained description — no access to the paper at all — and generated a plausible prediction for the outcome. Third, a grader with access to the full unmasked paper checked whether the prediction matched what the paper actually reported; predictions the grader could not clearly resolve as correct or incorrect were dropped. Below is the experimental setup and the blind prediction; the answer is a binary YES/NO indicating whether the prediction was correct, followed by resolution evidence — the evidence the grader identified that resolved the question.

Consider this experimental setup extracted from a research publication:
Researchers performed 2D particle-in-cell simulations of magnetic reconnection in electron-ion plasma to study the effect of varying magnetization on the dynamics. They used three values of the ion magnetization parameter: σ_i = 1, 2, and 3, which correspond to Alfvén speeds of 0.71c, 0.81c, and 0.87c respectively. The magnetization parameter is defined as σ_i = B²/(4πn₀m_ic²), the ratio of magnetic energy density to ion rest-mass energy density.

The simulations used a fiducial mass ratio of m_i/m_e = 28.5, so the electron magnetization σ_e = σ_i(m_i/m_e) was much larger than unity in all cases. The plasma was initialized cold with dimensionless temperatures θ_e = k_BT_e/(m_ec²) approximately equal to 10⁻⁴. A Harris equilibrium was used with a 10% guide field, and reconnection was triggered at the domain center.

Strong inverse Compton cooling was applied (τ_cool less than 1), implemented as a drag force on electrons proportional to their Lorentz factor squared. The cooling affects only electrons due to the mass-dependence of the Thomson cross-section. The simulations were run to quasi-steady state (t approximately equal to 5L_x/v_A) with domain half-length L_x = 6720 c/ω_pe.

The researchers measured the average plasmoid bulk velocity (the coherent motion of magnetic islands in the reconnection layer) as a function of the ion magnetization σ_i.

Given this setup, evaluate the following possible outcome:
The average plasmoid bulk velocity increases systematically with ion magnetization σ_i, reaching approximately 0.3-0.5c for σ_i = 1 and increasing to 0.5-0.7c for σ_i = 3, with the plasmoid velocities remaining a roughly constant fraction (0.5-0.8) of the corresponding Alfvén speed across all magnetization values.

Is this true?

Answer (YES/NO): NO